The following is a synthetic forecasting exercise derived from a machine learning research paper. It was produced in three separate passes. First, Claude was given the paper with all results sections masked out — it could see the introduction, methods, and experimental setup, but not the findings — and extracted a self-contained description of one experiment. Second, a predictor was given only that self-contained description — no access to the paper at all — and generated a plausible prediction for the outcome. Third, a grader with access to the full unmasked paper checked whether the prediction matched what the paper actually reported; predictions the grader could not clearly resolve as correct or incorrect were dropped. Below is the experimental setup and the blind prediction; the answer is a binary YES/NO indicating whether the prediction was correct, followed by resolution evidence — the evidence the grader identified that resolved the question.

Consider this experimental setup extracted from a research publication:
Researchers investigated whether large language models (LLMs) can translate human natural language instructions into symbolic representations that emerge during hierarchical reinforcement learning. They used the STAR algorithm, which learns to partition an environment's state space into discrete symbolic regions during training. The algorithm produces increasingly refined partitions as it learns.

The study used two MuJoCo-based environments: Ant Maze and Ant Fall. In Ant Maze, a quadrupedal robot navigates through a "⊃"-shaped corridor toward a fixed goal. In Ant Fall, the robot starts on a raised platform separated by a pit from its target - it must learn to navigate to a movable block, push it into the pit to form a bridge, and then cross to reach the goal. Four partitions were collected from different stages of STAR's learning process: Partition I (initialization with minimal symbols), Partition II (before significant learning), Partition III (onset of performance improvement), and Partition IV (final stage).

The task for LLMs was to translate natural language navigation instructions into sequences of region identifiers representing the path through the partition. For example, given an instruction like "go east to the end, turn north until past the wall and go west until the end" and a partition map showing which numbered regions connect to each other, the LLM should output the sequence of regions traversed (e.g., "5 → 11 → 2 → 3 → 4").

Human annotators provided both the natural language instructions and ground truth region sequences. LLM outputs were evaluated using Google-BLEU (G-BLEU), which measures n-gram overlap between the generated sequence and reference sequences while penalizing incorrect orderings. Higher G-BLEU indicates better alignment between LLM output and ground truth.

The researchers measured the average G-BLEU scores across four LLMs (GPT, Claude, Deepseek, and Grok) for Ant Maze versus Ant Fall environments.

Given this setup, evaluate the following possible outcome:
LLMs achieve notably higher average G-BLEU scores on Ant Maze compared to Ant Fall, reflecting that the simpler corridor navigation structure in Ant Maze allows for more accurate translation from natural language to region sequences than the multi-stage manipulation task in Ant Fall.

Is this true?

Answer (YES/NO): NO